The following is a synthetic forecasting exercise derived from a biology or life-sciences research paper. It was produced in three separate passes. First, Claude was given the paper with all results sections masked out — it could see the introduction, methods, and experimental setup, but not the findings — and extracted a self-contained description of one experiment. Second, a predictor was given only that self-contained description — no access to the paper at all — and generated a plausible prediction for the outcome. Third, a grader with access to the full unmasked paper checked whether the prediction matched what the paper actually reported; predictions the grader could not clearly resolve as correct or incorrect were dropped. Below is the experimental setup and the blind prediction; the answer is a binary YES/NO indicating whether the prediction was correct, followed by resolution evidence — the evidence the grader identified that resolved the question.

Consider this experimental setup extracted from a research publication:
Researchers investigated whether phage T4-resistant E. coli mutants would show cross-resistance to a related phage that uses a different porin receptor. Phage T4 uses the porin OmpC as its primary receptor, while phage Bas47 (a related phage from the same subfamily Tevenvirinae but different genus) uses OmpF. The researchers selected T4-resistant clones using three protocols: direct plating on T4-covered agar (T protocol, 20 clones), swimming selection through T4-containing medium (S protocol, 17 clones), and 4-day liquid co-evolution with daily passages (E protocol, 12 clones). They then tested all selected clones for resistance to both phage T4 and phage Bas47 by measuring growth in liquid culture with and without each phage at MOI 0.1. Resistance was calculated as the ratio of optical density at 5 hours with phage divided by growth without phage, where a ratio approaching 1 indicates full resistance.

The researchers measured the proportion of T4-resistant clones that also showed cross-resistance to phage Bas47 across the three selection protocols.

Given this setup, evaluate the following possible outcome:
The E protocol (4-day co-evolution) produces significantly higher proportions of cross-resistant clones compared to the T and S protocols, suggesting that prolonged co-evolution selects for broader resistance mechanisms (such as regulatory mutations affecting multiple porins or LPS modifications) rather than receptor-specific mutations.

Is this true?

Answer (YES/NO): NO